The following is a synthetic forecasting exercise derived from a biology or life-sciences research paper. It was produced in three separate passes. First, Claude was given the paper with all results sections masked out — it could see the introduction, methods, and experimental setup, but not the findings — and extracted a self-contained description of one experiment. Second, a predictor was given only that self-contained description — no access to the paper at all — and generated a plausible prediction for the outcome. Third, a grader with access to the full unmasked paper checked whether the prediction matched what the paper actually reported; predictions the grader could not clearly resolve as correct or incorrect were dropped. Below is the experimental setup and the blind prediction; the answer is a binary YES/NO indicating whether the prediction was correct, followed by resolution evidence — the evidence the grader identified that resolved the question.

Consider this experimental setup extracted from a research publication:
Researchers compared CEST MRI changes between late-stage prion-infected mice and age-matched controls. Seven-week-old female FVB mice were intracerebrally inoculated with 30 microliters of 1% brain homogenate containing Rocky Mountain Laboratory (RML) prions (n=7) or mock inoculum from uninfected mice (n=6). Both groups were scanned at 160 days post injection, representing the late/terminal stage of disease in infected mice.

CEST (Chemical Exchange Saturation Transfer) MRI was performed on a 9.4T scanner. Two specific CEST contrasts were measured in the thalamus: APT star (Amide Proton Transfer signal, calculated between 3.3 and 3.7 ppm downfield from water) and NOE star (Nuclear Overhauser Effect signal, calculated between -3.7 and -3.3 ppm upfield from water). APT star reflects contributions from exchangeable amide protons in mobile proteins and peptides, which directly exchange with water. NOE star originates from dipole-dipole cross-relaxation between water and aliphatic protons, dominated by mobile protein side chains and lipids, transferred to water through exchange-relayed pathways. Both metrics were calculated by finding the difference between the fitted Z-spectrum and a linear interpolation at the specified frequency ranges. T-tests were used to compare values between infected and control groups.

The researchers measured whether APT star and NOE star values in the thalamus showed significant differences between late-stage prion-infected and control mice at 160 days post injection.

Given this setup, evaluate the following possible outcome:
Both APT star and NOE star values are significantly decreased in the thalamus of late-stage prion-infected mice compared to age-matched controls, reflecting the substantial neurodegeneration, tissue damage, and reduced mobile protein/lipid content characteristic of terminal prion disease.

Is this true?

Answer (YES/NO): NO